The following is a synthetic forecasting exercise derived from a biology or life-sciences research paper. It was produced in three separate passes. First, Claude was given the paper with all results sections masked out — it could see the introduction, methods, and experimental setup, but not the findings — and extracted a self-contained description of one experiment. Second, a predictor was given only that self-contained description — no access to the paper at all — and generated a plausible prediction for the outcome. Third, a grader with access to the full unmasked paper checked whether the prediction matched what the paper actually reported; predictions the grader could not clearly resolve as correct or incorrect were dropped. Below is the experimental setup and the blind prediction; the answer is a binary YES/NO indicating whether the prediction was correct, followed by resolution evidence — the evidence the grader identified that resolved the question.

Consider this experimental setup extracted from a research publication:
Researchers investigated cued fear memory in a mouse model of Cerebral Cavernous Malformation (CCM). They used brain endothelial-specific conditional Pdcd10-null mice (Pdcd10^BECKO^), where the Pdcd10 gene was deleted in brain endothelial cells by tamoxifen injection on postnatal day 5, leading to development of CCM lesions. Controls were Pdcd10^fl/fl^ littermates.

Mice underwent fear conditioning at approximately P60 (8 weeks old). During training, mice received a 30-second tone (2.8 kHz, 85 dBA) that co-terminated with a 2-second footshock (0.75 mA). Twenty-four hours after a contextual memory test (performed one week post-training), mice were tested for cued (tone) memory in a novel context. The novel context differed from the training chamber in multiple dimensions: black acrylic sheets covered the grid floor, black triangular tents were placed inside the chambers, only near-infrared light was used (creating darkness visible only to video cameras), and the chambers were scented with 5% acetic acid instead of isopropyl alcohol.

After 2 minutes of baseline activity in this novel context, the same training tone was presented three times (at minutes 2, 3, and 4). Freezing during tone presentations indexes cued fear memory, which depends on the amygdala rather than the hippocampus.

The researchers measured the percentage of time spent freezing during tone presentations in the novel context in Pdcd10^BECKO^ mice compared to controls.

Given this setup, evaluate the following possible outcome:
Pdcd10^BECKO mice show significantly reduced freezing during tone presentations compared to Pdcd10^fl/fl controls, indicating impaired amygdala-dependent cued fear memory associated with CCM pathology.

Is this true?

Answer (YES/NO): NO